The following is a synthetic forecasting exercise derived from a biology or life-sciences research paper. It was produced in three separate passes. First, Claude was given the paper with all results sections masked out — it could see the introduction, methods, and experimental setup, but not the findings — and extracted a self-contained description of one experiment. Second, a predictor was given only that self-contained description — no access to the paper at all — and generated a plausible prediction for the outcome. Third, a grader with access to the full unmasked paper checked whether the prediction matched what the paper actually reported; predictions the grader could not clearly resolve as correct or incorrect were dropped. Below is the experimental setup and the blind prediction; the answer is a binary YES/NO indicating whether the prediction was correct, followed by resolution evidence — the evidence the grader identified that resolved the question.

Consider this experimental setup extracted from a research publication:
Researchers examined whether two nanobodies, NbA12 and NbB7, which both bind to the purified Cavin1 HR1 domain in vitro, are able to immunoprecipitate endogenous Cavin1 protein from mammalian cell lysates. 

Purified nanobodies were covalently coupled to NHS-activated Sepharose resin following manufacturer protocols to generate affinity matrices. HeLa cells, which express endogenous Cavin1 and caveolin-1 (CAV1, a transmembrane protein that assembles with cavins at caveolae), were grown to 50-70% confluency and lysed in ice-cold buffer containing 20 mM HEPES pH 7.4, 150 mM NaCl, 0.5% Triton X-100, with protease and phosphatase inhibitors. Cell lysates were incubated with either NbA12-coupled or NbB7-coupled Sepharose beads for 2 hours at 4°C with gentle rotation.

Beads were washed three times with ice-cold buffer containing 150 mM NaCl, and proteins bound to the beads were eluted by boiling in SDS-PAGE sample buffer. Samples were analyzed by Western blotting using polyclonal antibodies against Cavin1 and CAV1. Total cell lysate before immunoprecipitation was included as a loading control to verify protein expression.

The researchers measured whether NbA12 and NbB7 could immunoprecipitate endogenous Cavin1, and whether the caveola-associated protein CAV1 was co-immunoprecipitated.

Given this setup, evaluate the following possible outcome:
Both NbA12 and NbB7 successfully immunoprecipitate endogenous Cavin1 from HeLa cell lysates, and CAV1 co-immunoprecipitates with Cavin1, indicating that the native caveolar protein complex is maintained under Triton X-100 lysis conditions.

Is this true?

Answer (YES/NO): NO